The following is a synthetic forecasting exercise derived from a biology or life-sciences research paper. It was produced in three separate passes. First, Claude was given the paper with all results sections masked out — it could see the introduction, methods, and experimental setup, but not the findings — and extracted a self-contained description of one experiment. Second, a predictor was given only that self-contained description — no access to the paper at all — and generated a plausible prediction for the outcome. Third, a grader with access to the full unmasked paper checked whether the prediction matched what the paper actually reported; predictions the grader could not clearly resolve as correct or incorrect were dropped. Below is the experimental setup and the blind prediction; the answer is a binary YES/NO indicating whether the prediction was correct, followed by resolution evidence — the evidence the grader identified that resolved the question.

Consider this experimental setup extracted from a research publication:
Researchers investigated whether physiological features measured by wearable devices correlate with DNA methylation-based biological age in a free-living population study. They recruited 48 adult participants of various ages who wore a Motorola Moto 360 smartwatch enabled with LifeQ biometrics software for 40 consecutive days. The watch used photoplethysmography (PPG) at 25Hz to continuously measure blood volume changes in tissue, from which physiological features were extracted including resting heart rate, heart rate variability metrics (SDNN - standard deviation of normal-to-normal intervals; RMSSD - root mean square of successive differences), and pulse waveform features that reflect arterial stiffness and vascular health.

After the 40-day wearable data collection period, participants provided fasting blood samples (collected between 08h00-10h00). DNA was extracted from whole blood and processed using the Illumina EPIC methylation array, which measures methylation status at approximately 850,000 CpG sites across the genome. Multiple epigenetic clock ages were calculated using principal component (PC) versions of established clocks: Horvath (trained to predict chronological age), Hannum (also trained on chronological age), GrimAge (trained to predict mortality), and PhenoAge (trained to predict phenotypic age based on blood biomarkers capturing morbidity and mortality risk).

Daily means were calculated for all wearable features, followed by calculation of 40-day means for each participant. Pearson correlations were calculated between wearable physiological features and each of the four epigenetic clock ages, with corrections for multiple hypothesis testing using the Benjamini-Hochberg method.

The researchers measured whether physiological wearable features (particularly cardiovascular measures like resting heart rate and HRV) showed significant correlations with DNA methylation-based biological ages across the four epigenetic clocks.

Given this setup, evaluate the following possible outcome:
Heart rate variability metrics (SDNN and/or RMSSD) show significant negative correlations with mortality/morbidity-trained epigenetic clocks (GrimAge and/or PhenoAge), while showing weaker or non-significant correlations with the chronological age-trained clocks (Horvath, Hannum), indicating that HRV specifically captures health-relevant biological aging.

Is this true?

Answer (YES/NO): NO